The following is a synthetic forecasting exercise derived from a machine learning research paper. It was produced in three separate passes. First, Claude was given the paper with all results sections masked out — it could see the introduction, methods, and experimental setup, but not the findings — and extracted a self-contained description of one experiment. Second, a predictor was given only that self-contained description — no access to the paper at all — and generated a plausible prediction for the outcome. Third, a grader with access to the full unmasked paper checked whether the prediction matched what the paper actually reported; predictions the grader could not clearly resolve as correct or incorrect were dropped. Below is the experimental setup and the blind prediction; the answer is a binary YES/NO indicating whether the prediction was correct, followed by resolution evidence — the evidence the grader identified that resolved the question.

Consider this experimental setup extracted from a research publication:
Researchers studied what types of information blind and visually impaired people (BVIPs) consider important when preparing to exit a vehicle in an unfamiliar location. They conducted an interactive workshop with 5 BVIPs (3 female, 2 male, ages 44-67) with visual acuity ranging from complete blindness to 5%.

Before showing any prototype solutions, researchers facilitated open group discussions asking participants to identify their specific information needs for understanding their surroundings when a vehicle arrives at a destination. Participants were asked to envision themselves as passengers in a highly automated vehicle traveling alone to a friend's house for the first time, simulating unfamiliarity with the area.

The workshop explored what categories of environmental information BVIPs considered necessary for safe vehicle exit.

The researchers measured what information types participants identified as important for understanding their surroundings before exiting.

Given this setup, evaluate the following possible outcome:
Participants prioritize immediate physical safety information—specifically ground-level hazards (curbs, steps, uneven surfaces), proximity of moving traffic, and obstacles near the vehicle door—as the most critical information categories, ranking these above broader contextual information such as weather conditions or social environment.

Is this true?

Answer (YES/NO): NO